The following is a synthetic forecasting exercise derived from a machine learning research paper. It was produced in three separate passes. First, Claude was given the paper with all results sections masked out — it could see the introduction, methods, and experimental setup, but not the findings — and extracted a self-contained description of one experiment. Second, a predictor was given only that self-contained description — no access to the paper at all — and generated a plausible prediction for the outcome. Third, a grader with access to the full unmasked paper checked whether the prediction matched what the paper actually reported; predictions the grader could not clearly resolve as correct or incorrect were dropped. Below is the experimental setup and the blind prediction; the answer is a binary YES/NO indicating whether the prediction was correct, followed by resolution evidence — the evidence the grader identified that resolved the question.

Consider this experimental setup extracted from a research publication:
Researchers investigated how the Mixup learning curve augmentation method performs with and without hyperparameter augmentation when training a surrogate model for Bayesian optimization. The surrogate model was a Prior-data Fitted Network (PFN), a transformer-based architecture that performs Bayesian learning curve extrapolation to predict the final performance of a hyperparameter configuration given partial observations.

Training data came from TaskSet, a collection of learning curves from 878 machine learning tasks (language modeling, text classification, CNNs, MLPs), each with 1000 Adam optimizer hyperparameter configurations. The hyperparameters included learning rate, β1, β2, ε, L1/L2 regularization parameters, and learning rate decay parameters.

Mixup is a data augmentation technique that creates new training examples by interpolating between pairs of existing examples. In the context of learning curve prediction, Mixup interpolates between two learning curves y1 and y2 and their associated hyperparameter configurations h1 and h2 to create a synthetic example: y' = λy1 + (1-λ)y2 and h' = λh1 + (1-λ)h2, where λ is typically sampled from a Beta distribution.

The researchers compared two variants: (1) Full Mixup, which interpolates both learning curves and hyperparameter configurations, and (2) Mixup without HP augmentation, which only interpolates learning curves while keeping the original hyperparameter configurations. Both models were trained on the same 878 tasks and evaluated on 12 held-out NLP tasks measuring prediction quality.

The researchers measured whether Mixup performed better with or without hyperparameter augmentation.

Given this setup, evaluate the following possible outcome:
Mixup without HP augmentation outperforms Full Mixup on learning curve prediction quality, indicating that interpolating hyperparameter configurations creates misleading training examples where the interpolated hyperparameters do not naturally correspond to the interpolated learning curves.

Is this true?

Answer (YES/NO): YES